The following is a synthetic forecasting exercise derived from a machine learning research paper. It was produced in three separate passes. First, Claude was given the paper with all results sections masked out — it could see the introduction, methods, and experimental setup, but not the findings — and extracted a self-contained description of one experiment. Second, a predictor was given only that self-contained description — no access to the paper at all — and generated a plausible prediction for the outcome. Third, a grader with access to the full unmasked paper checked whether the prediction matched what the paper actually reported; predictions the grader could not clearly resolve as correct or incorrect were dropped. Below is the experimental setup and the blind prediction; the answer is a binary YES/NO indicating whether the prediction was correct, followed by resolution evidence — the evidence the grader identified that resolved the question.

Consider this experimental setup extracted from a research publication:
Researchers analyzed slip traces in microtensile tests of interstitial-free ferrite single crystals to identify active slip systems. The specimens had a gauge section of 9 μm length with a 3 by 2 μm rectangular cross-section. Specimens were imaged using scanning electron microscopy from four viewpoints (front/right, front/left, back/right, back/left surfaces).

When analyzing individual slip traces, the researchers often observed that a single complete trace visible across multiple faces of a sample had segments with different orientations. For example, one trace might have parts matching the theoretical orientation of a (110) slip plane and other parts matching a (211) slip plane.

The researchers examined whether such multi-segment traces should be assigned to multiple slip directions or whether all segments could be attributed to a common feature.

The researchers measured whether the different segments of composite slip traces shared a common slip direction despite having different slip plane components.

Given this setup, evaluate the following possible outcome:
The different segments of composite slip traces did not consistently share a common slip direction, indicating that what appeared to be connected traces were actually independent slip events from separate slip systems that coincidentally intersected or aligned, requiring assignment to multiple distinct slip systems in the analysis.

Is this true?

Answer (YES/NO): NO